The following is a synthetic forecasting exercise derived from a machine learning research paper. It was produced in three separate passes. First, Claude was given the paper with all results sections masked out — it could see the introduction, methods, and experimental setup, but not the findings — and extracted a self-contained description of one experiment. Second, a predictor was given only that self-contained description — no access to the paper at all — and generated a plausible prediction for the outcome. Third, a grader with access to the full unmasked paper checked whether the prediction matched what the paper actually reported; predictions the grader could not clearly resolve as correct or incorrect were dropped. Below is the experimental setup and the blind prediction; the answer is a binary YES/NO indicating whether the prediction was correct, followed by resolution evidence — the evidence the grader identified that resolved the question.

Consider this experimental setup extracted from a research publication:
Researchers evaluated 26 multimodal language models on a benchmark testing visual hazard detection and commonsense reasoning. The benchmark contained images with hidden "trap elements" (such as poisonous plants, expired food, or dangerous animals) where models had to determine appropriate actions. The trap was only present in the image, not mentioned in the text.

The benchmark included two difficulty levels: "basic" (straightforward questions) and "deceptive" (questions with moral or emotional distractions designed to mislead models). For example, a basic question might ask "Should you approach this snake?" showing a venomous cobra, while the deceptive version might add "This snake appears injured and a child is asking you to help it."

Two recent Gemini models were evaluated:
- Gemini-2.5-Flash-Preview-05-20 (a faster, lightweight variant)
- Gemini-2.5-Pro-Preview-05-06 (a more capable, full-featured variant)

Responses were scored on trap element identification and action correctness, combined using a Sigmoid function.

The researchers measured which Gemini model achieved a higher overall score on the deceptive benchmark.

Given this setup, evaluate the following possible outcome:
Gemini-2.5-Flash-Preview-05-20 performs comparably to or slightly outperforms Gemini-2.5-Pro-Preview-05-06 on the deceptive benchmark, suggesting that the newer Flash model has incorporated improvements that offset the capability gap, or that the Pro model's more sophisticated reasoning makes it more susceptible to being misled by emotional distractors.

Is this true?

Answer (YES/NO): YES